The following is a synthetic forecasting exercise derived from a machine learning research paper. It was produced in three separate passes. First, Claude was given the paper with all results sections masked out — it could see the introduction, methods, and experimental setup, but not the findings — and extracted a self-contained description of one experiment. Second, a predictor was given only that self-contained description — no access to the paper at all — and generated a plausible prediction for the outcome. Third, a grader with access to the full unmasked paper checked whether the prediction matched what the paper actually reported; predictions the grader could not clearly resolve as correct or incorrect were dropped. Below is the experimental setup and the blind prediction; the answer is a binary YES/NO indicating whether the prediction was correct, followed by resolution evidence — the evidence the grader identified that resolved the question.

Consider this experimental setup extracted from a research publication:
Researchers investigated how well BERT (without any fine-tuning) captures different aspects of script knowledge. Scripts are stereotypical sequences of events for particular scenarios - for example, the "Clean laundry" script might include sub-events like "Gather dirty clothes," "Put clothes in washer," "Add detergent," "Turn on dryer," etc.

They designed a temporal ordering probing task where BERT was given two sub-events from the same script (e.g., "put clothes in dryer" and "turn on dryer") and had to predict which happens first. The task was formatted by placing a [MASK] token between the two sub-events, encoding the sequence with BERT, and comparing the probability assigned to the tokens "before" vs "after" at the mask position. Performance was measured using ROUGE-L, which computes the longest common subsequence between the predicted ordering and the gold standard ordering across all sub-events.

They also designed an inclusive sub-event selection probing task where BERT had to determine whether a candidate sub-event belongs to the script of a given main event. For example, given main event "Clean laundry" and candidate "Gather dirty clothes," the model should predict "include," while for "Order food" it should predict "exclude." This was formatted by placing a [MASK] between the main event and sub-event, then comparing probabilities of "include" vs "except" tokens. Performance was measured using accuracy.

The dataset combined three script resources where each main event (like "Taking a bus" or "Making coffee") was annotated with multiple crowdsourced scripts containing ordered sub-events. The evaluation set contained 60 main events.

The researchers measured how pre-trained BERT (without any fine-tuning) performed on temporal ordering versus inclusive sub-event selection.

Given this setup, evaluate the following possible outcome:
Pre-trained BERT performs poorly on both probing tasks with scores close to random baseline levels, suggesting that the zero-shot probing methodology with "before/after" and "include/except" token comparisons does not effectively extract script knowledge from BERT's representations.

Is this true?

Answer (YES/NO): NO